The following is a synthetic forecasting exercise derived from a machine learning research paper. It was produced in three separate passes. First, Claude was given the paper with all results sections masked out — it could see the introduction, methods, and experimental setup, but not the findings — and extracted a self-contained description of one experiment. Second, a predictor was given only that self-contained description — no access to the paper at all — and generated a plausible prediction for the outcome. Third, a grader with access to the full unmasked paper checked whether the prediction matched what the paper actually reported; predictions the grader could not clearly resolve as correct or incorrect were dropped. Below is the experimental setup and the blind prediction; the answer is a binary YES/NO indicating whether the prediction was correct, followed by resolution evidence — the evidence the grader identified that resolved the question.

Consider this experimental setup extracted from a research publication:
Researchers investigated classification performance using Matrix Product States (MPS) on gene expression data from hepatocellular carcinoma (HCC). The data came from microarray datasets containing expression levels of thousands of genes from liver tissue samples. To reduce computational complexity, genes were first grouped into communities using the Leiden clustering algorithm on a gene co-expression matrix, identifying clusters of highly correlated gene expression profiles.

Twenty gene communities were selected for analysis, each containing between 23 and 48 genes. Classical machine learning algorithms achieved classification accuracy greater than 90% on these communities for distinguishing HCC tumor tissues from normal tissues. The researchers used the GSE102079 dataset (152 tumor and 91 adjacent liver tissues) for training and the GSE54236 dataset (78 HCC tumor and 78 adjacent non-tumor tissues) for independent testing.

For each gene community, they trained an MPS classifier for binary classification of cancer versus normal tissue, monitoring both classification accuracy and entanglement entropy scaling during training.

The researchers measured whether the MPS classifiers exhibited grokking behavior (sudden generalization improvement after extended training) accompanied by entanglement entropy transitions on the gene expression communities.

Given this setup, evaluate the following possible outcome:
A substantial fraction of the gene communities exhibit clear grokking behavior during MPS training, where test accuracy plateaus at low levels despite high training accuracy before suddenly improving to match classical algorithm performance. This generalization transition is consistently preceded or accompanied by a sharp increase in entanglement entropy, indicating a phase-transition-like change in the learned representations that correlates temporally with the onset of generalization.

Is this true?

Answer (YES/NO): NO